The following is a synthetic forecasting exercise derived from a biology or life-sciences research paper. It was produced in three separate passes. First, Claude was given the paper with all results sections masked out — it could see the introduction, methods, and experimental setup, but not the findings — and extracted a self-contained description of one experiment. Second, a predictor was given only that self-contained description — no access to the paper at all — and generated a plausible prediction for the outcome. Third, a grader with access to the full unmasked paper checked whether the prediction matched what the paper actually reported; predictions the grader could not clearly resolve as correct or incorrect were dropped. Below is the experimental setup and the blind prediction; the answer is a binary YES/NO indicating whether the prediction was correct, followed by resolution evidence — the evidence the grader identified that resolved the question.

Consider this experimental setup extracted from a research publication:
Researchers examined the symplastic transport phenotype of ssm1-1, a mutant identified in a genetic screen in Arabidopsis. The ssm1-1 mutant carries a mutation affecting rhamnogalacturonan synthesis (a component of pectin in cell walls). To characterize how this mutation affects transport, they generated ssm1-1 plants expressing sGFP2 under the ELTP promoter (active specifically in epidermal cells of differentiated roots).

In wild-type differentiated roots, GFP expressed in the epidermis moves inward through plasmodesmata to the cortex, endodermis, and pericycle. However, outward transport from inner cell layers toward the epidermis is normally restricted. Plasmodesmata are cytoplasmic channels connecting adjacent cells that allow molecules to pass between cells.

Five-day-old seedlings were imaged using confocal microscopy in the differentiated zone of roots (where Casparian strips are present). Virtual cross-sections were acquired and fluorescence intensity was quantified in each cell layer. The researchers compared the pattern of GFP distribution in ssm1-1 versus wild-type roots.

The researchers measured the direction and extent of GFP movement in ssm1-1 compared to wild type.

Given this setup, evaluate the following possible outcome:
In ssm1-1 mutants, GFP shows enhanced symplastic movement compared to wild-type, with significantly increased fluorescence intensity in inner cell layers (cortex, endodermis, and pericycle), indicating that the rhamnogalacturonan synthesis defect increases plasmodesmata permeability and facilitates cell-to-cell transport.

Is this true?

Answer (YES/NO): NO